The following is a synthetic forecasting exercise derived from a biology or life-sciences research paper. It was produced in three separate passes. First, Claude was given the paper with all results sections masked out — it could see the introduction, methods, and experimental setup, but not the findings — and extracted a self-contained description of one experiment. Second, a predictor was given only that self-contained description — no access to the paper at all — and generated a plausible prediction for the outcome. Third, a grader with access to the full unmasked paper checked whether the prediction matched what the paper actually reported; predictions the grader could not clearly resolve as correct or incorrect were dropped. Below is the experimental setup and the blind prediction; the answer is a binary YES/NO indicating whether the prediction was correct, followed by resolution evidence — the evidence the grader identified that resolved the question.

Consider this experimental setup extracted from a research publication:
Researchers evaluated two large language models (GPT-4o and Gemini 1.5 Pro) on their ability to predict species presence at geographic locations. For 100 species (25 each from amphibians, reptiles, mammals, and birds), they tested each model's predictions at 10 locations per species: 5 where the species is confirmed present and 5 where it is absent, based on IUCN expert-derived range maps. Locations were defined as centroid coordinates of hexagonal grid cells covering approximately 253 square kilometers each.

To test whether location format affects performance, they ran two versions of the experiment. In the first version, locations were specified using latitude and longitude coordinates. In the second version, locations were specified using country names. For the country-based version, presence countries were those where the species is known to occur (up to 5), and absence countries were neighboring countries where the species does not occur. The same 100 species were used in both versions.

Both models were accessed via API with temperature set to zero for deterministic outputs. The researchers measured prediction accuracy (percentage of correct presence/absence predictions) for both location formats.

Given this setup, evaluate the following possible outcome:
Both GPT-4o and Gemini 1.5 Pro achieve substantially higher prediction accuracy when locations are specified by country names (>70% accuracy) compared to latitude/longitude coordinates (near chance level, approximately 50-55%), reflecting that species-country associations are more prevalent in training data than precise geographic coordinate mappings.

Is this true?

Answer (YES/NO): NO